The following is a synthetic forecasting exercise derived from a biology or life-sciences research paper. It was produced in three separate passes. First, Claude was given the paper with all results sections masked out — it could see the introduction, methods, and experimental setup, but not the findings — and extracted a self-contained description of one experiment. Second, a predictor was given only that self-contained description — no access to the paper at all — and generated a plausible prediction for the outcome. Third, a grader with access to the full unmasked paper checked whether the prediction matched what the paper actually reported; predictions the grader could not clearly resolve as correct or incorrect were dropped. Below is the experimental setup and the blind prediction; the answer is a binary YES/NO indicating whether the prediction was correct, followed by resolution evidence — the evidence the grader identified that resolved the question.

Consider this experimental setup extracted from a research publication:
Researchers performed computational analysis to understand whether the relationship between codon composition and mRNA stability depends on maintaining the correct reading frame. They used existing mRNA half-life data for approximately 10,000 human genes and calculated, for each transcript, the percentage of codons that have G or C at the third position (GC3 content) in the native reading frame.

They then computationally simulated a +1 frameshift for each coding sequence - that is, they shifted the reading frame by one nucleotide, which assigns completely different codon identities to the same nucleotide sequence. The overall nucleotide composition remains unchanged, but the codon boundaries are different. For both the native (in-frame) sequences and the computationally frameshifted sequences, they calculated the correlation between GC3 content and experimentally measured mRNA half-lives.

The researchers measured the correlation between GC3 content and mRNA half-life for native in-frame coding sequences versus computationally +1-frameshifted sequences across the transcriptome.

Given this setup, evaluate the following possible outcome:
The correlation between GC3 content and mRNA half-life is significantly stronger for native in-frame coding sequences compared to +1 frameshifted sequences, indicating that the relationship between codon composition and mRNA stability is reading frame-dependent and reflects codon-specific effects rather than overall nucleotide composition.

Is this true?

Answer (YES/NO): NO